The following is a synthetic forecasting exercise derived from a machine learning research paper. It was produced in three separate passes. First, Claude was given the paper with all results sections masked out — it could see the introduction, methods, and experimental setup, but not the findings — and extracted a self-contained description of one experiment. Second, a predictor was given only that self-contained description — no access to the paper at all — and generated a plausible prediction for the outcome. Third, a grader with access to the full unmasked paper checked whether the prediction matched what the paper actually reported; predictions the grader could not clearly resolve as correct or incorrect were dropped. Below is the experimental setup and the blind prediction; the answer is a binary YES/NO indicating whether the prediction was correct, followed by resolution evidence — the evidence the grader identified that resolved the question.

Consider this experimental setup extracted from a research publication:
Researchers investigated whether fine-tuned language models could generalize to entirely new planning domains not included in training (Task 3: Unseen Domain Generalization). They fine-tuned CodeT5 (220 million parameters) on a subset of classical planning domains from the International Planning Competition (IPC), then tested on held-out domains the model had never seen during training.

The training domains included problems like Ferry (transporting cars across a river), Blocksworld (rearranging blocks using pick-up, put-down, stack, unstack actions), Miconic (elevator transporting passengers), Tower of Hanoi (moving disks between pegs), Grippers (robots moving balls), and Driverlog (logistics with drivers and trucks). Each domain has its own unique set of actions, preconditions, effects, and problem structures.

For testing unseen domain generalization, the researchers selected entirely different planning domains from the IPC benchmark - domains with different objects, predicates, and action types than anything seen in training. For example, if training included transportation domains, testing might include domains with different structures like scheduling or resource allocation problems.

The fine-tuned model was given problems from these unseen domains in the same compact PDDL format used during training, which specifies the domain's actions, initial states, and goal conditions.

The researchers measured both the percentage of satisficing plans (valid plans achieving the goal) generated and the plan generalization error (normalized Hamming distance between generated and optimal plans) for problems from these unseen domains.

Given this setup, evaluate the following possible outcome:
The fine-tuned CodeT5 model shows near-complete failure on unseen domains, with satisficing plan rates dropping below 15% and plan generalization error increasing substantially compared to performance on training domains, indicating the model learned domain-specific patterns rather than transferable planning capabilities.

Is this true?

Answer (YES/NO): NO